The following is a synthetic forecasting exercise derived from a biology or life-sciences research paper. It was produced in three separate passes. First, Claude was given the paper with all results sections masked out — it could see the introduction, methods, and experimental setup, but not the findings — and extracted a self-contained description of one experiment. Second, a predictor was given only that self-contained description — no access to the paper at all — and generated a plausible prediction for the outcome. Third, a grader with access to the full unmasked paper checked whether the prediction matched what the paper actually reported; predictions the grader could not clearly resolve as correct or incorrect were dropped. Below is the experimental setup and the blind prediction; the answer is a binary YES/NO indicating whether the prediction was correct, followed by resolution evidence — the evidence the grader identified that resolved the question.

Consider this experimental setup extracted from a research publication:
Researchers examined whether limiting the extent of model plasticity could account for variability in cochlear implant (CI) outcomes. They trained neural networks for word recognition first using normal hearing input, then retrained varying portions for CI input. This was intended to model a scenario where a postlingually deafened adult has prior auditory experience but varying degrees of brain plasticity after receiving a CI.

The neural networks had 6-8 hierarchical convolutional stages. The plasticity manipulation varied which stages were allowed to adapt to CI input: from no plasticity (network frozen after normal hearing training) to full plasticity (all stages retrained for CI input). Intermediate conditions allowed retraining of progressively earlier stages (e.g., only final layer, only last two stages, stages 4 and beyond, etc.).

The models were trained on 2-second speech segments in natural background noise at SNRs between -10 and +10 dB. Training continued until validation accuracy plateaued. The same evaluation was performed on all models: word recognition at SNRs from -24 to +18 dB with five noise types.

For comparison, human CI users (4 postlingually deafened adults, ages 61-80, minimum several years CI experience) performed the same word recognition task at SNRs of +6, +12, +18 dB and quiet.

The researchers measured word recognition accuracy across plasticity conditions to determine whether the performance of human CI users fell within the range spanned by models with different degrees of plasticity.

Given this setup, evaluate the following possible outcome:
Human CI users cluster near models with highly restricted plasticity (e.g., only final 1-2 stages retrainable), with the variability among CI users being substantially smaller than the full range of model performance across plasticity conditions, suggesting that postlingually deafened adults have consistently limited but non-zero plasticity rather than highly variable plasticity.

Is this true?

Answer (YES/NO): NO